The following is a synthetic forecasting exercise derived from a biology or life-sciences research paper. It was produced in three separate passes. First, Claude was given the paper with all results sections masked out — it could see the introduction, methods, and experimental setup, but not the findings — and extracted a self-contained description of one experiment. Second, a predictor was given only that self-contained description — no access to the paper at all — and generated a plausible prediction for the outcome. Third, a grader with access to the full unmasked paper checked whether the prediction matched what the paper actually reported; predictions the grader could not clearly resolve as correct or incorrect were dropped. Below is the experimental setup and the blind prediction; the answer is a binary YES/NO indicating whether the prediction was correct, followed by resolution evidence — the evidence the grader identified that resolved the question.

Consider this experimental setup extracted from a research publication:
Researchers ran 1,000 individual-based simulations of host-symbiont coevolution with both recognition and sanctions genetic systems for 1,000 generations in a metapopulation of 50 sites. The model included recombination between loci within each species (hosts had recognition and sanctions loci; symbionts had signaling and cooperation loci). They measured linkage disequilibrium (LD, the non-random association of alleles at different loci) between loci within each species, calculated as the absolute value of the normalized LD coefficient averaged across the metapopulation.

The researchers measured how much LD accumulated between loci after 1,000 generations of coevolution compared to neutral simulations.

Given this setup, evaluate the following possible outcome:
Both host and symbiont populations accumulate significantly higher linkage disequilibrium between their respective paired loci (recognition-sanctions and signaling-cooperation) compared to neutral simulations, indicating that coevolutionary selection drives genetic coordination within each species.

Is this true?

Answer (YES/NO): NO